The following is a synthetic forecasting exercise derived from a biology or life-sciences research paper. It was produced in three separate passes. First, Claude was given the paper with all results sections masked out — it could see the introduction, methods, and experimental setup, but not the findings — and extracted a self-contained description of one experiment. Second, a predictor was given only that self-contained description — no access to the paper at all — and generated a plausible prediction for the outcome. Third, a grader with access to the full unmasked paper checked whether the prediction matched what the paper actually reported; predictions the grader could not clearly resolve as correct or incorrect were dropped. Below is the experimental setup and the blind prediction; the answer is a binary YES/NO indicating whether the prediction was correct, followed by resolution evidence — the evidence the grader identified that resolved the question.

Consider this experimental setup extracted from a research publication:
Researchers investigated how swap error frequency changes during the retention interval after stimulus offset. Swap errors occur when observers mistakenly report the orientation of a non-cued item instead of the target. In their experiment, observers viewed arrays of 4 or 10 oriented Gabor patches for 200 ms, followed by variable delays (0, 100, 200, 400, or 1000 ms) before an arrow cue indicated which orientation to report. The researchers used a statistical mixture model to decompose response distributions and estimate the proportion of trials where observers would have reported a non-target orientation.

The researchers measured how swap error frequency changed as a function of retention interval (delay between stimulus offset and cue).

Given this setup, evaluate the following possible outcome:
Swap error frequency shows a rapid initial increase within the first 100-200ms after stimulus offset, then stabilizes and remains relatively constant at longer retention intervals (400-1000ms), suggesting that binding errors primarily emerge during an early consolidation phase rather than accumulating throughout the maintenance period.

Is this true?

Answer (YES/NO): NO